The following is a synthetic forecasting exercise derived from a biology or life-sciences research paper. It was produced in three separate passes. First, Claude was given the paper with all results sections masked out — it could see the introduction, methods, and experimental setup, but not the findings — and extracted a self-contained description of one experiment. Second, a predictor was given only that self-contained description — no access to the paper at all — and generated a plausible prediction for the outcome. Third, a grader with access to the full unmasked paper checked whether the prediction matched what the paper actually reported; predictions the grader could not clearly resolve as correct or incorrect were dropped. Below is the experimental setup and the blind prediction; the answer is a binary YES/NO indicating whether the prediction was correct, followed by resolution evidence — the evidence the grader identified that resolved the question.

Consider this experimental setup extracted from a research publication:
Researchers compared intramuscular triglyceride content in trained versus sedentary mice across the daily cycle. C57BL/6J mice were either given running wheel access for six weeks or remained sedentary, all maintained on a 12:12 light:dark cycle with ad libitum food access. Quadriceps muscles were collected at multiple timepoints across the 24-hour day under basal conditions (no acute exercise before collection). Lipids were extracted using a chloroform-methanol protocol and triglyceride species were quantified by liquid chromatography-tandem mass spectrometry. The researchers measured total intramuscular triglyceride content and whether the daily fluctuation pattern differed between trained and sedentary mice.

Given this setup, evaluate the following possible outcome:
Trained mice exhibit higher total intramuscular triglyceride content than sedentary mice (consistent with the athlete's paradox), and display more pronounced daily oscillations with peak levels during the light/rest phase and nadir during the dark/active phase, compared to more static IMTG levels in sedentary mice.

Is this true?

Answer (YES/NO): NO